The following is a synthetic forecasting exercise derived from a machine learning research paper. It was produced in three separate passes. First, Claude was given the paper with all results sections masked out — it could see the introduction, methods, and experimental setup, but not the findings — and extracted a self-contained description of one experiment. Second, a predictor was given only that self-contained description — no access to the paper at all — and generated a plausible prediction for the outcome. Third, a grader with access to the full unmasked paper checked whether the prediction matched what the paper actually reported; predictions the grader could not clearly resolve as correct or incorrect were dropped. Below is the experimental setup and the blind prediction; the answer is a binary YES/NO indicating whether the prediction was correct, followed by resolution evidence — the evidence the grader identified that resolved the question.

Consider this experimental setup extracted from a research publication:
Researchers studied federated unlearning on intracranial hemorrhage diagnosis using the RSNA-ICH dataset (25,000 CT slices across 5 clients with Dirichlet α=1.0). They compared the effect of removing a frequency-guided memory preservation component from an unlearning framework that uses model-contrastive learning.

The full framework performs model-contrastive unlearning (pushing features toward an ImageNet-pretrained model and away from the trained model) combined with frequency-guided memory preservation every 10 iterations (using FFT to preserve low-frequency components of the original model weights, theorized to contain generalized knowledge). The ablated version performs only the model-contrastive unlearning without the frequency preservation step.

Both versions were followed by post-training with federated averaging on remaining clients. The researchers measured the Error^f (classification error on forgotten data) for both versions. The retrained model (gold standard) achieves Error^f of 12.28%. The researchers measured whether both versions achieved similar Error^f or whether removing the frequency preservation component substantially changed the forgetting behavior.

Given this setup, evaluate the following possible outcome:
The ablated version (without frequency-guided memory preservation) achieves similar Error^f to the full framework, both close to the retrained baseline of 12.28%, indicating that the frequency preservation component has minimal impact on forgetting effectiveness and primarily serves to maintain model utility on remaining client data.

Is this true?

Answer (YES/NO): YES